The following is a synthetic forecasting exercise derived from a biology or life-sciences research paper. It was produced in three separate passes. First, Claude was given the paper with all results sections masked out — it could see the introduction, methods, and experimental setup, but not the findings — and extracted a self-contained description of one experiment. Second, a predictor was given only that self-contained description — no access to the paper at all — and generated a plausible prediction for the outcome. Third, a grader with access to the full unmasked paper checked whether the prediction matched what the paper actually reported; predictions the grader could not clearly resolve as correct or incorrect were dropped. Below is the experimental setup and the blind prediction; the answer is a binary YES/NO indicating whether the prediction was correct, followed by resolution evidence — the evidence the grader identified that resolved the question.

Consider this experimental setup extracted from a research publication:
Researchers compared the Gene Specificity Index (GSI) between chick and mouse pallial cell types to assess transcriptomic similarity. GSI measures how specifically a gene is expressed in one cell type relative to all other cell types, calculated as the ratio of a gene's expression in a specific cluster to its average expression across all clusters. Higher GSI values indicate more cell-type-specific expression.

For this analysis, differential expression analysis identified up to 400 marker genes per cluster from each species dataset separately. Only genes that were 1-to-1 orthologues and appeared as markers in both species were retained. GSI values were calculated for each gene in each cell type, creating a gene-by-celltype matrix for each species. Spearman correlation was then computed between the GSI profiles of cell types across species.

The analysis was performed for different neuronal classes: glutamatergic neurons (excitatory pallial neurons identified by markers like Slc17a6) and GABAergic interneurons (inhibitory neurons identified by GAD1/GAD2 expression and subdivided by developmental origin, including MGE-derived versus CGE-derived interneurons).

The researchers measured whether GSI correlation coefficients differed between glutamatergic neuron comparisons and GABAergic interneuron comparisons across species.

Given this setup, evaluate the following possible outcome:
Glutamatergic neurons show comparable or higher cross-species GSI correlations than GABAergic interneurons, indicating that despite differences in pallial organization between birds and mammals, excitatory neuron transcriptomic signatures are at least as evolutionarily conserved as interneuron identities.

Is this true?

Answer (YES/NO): NO